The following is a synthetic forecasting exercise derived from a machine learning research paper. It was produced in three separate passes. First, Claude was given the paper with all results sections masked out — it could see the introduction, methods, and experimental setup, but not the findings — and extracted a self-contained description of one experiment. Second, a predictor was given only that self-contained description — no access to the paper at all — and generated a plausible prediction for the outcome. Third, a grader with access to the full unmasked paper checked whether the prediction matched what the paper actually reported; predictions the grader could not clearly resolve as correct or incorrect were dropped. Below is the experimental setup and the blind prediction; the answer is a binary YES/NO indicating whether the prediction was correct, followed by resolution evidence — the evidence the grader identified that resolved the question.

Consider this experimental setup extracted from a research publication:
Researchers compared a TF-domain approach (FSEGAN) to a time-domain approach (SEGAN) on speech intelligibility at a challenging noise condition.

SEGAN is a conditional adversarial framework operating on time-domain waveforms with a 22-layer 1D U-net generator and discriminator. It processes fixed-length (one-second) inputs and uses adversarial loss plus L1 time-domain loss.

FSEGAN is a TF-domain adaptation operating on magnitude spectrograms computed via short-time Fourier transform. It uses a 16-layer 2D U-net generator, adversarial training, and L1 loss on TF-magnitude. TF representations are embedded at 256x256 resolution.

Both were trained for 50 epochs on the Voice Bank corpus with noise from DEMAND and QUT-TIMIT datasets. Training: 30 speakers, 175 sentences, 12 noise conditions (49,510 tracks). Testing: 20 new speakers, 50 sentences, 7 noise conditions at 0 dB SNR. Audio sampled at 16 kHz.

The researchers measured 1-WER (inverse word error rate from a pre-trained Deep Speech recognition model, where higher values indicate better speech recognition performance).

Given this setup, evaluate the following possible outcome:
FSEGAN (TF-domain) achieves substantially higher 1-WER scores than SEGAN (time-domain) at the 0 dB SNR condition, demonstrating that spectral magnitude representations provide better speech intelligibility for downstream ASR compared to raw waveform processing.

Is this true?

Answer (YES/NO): YES